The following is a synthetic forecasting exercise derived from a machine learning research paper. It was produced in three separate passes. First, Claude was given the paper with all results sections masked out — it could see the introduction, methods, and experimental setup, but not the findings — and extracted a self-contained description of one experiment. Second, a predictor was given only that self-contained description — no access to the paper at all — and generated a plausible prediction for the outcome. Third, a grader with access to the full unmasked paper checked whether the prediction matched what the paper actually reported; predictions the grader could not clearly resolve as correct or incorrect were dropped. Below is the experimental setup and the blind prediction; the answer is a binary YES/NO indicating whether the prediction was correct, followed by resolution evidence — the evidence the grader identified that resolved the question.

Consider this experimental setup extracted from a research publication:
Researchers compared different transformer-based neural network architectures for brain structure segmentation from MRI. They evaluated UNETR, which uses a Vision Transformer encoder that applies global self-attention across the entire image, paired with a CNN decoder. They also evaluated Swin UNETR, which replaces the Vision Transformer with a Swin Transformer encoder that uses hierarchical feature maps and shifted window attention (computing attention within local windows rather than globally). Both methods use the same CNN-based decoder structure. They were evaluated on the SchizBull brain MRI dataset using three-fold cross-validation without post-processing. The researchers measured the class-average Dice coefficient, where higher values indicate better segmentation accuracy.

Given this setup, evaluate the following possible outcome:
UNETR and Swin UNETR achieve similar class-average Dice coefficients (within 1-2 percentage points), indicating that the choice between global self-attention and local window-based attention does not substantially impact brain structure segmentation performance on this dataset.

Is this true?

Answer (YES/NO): NO